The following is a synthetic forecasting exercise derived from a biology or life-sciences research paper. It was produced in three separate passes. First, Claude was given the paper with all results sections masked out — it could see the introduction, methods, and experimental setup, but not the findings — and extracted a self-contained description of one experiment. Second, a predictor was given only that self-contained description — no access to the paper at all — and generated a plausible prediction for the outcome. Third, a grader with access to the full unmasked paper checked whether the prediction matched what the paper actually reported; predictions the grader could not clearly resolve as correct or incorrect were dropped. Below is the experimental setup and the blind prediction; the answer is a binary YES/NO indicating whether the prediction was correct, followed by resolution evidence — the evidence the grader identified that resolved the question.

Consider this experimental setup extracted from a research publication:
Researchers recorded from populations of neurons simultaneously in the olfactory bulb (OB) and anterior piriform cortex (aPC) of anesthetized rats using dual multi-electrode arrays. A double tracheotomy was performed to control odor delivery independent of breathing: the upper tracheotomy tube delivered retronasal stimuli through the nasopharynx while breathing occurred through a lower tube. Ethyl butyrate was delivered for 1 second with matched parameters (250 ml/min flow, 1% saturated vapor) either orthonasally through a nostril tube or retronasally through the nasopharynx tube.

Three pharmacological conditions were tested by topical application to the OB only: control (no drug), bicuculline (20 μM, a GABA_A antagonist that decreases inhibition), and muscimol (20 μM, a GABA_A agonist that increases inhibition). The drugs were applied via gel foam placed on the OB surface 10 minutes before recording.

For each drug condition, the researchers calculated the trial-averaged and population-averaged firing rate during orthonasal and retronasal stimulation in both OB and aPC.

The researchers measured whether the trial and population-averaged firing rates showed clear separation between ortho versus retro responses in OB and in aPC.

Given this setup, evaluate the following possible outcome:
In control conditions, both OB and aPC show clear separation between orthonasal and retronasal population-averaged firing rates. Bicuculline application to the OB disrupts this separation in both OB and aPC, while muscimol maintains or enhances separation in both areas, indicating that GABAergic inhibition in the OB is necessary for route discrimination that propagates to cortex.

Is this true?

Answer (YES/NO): NO